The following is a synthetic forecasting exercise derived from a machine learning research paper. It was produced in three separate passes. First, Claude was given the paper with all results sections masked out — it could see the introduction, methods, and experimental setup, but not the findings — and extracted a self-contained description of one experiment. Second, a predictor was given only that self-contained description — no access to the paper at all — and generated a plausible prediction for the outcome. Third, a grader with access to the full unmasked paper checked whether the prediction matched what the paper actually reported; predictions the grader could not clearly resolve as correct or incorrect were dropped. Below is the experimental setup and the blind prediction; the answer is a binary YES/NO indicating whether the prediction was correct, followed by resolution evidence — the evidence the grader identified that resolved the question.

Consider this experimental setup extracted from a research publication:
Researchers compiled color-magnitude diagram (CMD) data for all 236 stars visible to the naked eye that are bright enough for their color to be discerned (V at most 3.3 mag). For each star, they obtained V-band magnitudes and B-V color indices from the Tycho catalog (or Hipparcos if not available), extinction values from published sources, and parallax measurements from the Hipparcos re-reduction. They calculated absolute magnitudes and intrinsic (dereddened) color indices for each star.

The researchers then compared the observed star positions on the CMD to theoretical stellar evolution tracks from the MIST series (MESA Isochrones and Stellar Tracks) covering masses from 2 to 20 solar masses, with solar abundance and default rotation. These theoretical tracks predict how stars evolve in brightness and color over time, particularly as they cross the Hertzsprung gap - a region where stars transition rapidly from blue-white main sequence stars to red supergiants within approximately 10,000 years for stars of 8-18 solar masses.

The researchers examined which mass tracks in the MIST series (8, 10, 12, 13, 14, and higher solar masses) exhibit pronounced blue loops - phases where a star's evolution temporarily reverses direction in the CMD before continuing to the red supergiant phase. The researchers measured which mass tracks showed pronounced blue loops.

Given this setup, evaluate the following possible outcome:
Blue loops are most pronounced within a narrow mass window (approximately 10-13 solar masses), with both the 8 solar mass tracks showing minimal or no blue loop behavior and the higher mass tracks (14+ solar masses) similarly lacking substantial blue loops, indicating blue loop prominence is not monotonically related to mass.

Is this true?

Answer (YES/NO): NO